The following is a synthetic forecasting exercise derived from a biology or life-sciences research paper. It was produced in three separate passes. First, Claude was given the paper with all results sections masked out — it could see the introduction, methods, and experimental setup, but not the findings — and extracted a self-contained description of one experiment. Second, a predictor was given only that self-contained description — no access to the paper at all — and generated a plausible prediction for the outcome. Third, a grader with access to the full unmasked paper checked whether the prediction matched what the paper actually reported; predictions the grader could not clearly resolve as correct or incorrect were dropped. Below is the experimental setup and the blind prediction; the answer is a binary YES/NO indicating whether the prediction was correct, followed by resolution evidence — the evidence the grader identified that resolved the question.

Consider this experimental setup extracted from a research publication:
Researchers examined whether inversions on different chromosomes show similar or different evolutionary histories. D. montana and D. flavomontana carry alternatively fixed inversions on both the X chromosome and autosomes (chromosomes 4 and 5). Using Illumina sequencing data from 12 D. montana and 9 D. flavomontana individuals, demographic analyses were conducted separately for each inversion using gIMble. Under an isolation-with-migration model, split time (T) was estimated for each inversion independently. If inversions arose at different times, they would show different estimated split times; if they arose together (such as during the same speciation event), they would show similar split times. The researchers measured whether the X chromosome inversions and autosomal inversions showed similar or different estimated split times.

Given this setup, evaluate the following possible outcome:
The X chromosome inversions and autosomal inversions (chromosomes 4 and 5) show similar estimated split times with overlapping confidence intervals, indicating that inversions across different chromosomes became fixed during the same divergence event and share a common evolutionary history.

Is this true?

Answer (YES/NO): NO